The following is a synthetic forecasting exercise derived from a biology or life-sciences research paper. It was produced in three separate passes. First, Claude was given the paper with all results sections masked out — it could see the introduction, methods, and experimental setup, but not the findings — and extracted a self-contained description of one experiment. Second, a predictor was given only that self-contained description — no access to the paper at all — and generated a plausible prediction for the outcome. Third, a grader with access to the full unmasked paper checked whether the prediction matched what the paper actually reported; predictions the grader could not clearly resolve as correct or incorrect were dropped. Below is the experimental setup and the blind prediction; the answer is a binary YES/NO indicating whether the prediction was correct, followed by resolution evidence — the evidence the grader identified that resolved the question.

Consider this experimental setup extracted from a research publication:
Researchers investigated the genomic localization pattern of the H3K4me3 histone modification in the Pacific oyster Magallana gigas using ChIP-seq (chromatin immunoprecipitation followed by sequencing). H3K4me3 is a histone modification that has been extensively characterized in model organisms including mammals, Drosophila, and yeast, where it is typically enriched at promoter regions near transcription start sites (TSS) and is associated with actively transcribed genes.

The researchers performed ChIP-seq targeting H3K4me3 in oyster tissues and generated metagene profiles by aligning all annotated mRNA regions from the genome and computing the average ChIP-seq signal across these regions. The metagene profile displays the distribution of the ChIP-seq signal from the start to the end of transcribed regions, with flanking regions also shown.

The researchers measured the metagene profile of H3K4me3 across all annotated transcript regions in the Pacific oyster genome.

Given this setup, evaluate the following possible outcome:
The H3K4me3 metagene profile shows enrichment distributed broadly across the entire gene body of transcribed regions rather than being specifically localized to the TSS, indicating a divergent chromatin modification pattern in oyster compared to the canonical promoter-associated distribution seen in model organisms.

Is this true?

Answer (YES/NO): NO